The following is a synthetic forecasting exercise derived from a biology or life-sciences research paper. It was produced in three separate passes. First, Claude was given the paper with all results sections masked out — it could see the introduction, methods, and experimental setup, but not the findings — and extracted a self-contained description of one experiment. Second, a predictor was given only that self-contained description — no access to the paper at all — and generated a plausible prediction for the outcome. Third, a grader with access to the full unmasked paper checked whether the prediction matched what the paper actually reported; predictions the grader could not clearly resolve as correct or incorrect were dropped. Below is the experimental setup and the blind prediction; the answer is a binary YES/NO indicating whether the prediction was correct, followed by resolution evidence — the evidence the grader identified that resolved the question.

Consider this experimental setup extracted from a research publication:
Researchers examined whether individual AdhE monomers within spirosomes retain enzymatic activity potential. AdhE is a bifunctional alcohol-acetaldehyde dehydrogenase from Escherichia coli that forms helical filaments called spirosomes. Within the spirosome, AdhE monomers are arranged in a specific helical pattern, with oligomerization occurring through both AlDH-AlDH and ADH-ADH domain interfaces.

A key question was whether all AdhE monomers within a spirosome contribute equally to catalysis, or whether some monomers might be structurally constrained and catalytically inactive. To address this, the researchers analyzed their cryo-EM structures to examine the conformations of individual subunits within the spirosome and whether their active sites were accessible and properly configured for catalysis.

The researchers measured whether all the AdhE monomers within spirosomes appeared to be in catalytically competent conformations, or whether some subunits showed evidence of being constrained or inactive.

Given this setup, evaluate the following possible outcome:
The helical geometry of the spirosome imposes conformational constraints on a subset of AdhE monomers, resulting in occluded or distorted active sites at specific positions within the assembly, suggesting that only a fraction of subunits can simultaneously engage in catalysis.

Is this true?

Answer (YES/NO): NO